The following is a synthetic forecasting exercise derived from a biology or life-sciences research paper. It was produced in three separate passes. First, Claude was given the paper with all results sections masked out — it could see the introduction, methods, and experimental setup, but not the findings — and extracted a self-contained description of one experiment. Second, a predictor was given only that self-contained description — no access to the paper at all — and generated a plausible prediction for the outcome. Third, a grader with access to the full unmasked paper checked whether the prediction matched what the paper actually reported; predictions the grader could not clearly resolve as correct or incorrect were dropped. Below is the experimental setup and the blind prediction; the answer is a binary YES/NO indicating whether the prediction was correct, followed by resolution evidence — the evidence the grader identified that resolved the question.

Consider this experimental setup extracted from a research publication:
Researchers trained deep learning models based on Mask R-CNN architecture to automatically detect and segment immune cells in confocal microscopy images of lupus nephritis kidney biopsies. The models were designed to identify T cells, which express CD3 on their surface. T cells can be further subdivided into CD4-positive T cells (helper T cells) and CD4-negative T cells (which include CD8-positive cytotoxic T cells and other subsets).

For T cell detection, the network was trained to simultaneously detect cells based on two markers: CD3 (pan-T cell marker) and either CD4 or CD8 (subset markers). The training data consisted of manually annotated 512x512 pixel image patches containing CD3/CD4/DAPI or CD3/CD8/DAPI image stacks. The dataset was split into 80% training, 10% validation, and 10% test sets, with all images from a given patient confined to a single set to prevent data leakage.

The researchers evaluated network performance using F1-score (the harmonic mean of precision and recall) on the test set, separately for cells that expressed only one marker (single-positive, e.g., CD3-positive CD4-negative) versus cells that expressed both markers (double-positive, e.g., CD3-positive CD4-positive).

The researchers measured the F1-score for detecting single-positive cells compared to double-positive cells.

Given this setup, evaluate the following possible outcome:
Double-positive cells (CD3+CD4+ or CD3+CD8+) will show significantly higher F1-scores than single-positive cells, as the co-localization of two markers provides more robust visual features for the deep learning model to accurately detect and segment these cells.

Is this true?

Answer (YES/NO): YES